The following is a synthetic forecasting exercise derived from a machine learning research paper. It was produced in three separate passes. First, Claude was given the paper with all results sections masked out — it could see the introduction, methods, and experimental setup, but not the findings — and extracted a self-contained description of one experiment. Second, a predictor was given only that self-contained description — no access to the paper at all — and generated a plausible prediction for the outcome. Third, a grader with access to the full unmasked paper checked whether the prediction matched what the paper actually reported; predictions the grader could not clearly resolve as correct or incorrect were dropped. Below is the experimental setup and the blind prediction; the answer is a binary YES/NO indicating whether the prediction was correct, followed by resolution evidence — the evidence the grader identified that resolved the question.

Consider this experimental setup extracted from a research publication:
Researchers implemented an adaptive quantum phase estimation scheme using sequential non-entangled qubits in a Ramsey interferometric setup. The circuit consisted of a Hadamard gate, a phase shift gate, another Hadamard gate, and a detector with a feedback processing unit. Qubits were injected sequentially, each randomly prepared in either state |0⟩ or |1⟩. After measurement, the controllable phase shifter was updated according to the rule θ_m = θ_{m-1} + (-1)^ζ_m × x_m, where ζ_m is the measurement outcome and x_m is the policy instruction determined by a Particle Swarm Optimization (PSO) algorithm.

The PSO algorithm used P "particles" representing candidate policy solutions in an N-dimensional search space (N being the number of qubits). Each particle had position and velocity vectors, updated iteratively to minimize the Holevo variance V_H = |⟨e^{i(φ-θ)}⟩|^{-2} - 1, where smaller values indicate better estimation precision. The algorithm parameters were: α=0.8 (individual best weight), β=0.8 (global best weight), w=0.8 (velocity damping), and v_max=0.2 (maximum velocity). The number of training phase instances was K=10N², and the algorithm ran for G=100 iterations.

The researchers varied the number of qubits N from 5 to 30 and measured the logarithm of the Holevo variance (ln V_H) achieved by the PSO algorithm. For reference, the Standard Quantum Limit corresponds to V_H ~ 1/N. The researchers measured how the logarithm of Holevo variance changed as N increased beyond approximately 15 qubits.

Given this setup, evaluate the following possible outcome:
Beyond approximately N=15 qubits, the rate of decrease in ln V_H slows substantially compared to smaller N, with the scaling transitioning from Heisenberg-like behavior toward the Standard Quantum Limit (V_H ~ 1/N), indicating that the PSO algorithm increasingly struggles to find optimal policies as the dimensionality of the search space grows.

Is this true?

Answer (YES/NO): NO